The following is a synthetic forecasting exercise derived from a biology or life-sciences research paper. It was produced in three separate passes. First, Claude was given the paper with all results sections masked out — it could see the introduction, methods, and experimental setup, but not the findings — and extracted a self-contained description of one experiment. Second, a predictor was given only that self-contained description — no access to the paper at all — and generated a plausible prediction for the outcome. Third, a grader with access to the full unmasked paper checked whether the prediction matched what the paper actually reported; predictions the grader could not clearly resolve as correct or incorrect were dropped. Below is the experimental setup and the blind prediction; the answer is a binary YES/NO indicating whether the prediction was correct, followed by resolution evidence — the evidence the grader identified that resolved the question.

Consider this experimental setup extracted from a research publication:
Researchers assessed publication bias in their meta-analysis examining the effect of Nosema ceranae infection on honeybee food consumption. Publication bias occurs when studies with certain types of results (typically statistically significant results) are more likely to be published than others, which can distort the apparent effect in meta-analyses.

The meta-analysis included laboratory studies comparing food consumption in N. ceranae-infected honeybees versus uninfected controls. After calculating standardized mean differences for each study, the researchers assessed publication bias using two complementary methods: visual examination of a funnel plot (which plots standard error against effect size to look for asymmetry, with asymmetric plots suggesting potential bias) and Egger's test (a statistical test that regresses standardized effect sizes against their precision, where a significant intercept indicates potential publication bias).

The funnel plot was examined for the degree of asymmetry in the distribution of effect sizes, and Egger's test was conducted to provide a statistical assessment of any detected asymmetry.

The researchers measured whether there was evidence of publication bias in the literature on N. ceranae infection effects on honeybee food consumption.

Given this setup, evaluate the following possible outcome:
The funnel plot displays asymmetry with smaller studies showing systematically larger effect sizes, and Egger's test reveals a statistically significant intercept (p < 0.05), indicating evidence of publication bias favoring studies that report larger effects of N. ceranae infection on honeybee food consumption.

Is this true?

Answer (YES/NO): NO